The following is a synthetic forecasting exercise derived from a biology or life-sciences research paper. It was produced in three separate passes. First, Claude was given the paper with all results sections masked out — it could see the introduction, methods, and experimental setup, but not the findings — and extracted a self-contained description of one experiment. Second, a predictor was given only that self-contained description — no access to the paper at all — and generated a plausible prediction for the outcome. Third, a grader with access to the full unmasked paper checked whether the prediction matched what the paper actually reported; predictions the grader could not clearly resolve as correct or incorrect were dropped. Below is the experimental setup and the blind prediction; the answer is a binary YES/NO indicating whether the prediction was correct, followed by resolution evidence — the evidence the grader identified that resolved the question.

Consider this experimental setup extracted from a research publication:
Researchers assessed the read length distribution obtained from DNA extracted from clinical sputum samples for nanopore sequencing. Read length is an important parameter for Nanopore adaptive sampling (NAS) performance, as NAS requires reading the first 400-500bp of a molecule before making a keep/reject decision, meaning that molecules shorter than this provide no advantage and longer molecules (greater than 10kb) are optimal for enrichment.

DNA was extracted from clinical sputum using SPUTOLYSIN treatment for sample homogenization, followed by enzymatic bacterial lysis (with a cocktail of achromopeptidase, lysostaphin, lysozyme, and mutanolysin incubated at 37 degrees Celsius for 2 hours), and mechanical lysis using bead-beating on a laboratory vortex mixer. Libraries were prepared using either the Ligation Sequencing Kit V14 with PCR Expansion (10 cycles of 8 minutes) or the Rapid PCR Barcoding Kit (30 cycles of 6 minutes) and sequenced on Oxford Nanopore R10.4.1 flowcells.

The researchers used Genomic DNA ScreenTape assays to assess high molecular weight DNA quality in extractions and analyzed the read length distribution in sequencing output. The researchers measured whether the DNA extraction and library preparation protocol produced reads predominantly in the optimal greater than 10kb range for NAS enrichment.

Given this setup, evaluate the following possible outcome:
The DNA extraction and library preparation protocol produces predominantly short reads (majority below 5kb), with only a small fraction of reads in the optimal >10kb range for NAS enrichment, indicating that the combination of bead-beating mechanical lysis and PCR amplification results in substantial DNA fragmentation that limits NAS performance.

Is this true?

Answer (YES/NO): NO